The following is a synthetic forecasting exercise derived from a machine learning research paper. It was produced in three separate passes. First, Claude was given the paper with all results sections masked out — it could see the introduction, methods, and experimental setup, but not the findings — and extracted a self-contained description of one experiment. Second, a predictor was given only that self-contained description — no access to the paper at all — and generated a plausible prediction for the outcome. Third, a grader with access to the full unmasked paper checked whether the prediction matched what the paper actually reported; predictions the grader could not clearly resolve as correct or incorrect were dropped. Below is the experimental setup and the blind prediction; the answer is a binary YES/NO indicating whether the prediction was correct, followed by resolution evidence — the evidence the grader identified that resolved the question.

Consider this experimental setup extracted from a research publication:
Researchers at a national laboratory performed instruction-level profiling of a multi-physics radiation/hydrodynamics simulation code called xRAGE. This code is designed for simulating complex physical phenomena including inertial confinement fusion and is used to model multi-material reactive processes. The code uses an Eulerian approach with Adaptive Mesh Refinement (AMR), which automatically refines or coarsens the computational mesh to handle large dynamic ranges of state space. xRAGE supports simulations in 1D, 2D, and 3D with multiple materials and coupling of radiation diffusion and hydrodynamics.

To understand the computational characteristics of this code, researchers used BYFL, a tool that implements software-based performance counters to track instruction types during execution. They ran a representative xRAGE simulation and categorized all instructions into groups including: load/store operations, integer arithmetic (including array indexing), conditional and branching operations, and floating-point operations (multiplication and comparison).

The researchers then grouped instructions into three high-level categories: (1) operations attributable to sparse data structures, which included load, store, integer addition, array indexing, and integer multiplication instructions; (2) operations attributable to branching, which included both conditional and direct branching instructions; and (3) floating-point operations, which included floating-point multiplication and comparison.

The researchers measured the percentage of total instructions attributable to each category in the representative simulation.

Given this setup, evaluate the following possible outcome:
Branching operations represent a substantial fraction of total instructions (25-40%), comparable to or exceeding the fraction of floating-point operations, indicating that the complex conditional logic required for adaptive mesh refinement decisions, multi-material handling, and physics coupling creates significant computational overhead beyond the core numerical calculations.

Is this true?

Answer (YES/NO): YES